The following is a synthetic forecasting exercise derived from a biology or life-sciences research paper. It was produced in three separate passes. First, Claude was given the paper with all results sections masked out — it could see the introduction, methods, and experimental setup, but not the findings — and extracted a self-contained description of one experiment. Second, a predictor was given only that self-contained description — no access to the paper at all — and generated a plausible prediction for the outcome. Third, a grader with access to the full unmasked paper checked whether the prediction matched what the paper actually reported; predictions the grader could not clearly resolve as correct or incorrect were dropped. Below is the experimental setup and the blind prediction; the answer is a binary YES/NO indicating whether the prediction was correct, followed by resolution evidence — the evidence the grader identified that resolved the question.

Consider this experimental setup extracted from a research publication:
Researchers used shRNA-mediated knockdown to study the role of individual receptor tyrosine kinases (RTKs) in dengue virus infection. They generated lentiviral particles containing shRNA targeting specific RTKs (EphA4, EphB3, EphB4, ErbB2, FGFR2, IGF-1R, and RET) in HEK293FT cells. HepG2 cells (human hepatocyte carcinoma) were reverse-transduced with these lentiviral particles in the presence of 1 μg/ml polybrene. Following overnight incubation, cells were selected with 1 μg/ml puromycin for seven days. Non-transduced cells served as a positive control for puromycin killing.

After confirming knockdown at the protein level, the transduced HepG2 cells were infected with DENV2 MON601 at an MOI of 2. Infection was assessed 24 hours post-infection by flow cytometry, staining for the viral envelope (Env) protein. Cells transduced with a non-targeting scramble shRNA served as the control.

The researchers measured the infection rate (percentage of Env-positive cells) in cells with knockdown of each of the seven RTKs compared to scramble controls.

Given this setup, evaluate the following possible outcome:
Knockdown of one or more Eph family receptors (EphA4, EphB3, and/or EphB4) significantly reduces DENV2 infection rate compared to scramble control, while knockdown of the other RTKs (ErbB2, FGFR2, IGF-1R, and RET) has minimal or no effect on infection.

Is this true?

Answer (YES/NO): NO